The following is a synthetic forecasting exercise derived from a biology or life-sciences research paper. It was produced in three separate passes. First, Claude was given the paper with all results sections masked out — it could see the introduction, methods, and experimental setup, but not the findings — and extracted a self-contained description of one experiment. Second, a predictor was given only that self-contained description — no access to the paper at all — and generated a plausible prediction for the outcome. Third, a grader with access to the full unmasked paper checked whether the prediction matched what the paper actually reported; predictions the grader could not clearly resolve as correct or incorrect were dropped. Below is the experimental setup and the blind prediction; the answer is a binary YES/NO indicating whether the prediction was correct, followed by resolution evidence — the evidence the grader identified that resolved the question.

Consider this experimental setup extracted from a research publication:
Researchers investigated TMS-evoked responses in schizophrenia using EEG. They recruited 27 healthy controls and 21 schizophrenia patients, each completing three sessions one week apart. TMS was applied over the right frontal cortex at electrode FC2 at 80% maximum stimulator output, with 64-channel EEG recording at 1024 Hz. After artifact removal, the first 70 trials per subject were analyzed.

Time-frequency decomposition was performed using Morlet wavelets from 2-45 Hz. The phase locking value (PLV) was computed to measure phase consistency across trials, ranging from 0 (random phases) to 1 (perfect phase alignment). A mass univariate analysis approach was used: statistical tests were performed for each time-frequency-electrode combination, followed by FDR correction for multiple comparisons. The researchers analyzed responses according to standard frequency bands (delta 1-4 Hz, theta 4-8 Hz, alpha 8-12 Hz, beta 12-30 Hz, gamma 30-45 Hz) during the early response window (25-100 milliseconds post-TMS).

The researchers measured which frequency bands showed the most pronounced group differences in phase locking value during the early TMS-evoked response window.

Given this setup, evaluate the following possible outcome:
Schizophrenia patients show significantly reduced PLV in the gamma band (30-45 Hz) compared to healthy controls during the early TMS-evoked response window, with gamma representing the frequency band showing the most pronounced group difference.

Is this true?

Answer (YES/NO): NO